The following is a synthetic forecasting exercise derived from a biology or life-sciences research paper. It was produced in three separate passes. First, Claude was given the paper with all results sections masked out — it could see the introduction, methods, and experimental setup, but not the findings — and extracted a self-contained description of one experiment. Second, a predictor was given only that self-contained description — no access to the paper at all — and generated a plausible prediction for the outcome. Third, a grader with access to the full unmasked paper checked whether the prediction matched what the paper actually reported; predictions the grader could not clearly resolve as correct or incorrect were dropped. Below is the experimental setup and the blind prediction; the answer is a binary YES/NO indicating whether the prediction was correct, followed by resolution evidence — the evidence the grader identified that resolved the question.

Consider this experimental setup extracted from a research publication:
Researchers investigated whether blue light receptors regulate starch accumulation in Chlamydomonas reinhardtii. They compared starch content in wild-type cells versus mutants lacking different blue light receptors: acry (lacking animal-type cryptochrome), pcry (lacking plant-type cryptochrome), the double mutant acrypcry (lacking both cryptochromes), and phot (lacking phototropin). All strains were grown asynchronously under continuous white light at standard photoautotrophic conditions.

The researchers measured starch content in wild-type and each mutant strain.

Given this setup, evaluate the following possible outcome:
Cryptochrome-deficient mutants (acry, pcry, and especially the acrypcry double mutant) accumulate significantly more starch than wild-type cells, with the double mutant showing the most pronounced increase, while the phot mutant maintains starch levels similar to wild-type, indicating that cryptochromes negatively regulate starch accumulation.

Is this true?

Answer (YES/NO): NO